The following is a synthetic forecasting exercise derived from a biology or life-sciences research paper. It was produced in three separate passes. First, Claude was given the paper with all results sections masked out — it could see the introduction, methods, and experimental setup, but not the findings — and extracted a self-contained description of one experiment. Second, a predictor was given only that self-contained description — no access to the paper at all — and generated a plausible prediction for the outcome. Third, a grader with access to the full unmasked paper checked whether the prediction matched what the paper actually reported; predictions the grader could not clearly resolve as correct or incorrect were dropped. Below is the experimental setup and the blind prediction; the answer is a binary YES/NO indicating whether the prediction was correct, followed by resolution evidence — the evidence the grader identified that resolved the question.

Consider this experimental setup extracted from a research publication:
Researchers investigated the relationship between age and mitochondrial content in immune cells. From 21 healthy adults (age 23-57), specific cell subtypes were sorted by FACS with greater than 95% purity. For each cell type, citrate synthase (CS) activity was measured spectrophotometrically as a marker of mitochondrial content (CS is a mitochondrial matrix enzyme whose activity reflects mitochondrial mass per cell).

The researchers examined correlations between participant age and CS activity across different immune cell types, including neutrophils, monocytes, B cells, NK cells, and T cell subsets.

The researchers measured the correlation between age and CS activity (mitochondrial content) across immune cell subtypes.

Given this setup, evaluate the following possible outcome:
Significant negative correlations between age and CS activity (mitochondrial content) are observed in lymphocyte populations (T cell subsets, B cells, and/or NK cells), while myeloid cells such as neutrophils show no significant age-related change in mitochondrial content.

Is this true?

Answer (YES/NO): NO